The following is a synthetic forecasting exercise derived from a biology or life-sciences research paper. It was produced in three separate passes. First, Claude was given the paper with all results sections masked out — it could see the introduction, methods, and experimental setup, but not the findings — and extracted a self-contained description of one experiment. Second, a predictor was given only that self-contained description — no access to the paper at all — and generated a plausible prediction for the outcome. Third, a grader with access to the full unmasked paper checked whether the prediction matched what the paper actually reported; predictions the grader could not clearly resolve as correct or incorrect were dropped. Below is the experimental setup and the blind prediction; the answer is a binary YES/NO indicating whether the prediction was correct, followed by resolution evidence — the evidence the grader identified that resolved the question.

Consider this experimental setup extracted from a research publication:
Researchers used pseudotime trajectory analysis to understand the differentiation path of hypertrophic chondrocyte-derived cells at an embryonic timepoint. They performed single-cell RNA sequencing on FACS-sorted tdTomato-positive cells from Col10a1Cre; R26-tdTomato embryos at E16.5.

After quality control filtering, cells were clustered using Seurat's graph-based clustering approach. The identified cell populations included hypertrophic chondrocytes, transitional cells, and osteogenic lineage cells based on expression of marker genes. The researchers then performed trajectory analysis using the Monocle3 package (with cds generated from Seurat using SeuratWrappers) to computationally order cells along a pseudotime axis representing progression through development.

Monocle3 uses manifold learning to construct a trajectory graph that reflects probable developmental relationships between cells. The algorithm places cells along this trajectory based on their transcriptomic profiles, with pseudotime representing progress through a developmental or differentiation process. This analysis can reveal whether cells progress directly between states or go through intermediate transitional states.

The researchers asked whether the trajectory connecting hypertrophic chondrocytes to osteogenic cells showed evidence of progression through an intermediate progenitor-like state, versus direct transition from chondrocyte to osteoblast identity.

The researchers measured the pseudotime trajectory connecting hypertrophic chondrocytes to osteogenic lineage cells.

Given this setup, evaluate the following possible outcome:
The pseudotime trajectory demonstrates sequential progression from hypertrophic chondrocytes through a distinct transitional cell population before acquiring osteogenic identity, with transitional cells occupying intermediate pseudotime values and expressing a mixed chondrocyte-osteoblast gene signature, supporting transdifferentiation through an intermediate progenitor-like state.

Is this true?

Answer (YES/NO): NO